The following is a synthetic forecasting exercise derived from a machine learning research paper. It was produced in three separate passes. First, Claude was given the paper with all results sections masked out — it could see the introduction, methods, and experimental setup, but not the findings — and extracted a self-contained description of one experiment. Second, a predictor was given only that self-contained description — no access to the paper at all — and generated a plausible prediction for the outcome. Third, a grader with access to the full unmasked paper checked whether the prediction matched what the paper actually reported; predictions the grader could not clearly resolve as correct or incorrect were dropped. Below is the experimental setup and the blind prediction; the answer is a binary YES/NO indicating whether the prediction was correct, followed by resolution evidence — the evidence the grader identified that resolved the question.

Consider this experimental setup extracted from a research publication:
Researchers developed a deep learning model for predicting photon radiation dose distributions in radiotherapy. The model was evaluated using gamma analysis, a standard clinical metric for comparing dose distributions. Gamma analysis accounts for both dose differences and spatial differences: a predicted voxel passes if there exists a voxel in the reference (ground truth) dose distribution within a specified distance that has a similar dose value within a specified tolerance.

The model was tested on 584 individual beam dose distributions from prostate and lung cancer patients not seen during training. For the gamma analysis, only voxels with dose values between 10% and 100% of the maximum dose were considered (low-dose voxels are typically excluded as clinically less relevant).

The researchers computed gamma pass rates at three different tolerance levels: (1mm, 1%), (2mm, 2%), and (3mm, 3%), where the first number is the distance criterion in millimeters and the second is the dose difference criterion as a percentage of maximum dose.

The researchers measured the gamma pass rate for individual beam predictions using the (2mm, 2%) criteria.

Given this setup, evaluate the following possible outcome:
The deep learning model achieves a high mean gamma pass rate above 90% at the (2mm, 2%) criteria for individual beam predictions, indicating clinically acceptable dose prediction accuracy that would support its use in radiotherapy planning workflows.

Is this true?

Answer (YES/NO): YES